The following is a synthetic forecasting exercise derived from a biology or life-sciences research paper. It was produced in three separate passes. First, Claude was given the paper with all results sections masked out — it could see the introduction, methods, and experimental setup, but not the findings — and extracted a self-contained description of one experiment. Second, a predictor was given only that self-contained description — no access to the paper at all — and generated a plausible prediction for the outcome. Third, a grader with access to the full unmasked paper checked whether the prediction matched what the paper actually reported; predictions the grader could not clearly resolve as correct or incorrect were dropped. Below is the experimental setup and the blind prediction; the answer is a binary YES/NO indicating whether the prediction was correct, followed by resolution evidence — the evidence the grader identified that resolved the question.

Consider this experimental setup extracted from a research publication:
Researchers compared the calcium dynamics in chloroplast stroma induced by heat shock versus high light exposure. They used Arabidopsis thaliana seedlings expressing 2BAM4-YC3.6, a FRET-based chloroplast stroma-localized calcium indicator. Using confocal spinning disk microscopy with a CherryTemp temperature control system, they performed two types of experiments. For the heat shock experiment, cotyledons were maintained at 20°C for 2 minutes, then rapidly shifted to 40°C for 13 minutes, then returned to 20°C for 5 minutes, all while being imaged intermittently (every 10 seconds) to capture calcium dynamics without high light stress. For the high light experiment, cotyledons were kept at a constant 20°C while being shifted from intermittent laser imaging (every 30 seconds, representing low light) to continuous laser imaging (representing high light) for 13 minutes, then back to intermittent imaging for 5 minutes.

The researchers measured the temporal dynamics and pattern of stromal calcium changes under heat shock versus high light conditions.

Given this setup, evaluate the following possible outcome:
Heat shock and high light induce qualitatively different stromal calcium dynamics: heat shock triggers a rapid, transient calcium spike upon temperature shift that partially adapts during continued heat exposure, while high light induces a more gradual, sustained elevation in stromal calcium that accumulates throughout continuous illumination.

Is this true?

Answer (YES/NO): NO